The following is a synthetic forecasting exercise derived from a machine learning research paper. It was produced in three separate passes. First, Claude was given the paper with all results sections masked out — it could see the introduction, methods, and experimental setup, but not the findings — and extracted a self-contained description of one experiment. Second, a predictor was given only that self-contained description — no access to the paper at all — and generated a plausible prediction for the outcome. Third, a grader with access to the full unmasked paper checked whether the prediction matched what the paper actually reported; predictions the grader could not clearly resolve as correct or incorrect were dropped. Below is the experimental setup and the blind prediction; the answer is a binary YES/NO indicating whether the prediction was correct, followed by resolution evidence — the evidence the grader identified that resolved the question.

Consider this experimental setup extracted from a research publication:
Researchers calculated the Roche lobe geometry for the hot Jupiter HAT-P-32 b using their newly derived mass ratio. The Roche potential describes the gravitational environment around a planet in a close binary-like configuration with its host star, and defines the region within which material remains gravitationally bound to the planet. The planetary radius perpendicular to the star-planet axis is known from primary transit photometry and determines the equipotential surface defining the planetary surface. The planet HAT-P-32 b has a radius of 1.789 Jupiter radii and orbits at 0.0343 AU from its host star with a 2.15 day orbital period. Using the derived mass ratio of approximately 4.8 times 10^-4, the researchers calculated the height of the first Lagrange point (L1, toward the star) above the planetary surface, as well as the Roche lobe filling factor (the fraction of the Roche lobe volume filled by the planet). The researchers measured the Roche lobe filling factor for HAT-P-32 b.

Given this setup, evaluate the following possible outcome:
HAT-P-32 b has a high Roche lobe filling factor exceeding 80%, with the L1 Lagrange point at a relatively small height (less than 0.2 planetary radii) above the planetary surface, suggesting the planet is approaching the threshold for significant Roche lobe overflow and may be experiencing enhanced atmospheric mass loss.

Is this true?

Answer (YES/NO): NO